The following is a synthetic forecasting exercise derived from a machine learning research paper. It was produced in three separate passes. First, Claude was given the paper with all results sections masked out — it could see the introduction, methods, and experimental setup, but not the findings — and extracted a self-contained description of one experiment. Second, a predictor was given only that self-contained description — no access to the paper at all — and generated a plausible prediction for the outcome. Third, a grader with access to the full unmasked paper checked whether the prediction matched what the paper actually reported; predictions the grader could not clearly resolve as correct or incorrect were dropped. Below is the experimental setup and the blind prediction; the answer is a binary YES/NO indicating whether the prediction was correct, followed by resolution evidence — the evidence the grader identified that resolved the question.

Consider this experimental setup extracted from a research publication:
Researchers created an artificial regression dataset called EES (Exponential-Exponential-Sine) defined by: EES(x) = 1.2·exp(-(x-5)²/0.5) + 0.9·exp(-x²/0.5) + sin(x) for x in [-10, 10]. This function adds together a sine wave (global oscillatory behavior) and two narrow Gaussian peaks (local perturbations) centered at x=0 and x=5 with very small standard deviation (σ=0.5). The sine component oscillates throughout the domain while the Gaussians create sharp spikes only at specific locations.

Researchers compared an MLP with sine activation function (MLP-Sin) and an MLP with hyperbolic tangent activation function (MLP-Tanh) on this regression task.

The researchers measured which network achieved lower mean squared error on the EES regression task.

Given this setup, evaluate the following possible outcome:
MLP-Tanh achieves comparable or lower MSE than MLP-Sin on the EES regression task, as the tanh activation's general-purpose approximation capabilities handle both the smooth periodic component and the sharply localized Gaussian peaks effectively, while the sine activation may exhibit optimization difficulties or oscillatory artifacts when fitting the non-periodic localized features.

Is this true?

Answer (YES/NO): NO